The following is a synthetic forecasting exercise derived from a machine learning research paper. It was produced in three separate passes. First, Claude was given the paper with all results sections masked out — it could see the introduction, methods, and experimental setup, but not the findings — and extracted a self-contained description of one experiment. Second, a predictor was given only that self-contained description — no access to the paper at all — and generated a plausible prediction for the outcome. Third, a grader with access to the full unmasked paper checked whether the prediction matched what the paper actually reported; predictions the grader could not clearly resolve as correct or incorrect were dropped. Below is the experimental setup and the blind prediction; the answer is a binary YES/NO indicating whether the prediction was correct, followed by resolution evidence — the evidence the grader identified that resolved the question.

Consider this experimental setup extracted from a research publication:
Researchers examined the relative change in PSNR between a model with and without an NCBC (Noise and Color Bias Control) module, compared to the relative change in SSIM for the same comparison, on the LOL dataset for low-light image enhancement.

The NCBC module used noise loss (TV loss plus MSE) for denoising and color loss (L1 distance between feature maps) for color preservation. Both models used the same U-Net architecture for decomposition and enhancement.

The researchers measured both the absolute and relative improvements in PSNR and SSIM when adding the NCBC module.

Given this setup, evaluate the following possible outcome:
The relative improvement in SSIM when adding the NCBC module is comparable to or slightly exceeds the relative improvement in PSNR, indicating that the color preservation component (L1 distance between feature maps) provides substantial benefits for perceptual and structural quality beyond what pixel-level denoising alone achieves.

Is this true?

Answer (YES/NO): NO